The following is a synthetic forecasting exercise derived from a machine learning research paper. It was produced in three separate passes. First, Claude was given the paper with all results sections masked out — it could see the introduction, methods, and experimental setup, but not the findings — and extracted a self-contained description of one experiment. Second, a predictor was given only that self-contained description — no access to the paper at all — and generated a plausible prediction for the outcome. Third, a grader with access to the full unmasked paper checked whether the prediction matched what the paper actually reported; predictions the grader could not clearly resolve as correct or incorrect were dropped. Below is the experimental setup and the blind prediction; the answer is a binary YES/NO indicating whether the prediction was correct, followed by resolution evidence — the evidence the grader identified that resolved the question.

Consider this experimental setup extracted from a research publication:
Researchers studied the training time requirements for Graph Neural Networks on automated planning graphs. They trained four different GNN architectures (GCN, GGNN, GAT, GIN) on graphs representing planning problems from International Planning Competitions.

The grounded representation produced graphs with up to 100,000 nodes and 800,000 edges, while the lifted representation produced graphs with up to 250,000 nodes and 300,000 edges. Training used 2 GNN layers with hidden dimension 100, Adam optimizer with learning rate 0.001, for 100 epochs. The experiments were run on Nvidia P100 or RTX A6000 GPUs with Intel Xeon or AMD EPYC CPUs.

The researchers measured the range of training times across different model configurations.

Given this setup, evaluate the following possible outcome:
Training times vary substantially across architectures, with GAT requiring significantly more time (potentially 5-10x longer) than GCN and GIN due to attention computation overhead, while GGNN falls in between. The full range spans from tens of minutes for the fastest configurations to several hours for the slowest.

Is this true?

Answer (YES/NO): NO